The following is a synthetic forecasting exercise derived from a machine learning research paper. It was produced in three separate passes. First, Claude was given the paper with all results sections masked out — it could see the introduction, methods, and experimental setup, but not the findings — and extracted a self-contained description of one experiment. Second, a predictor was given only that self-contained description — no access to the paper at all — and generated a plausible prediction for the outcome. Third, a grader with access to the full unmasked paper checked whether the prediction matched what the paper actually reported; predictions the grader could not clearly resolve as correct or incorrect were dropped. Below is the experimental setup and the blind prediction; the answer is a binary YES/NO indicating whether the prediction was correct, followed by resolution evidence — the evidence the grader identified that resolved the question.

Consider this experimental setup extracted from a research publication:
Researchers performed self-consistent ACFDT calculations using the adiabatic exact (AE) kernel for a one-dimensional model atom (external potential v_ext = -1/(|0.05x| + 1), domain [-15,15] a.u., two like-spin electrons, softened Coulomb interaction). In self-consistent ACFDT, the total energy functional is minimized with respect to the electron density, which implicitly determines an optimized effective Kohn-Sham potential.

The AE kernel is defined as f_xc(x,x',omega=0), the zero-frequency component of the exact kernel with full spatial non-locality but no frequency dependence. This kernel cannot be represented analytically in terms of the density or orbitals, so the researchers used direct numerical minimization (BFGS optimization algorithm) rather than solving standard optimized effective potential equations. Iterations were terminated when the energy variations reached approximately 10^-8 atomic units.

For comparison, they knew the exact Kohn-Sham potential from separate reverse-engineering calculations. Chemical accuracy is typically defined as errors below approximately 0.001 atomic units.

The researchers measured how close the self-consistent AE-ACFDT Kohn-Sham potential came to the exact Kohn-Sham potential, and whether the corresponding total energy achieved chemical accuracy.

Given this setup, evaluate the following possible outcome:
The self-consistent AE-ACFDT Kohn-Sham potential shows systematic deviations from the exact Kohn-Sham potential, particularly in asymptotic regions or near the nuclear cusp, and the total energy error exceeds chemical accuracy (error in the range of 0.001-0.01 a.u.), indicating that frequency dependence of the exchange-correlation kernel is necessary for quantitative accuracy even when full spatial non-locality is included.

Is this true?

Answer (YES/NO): NO